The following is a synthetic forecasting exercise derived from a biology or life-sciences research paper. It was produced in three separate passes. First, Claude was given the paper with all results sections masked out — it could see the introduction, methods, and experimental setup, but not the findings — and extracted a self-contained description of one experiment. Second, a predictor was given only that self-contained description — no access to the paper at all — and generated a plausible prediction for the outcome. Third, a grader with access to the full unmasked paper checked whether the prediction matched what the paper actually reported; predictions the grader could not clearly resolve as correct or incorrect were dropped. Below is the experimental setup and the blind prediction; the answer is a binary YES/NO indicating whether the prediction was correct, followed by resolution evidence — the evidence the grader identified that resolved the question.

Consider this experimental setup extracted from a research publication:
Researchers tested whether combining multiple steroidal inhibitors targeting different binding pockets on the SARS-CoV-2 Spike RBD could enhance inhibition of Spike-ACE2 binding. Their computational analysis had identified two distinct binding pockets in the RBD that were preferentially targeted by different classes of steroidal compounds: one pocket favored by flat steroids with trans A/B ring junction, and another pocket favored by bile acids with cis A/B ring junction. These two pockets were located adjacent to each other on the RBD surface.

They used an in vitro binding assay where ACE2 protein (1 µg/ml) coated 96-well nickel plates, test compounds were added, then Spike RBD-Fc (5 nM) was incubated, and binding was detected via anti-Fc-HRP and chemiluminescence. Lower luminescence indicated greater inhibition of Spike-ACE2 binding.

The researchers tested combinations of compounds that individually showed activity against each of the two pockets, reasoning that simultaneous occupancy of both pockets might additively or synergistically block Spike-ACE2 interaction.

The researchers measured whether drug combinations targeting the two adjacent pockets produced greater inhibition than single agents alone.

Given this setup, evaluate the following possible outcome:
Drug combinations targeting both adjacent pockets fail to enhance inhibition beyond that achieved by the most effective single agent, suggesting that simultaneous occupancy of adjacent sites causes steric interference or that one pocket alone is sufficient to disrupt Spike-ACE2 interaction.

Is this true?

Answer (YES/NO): YES